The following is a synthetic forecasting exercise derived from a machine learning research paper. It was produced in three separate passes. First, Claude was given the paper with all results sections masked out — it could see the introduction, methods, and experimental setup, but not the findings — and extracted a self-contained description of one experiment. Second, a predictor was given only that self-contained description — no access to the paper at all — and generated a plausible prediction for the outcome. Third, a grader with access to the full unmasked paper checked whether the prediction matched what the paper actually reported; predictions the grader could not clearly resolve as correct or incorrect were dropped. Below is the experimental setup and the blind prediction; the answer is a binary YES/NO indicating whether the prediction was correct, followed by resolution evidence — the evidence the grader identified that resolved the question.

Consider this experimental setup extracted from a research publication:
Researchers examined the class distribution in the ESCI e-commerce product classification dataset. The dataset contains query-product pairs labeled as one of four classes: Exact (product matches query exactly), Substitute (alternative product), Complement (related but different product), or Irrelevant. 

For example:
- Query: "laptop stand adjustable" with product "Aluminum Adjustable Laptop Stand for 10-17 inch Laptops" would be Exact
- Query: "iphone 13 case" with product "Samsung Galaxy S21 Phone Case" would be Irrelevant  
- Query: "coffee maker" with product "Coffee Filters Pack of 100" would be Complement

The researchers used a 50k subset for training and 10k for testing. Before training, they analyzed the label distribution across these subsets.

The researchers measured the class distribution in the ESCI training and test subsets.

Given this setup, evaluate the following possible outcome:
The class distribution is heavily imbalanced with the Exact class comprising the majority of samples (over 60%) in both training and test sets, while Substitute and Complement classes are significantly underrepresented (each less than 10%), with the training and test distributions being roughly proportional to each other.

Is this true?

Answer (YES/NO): NO